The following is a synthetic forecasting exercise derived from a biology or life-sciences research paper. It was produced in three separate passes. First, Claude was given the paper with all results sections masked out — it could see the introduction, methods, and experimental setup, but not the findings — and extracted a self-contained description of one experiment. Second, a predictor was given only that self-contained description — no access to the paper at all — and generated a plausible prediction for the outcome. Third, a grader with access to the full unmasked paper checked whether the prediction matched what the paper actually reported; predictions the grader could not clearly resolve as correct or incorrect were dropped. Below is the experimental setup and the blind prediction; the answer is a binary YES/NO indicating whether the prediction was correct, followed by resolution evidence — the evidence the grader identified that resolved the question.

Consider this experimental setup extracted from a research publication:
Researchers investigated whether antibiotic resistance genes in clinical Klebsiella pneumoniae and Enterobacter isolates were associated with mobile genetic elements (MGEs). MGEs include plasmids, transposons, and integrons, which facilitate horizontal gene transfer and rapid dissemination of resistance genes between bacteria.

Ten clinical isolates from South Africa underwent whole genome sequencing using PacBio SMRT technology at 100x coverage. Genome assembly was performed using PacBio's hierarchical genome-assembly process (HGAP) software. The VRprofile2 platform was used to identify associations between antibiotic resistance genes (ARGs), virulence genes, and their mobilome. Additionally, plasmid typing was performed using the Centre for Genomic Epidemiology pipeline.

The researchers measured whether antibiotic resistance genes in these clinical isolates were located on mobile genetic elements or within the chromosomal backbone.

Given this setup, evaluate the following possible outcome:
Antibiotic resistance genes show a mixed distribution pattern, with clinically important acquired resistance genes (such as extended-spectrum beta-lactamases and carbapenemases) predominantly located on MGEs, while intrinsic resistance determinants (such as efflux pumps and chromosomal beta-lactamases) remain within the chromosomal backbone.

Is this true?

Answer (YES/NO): YES